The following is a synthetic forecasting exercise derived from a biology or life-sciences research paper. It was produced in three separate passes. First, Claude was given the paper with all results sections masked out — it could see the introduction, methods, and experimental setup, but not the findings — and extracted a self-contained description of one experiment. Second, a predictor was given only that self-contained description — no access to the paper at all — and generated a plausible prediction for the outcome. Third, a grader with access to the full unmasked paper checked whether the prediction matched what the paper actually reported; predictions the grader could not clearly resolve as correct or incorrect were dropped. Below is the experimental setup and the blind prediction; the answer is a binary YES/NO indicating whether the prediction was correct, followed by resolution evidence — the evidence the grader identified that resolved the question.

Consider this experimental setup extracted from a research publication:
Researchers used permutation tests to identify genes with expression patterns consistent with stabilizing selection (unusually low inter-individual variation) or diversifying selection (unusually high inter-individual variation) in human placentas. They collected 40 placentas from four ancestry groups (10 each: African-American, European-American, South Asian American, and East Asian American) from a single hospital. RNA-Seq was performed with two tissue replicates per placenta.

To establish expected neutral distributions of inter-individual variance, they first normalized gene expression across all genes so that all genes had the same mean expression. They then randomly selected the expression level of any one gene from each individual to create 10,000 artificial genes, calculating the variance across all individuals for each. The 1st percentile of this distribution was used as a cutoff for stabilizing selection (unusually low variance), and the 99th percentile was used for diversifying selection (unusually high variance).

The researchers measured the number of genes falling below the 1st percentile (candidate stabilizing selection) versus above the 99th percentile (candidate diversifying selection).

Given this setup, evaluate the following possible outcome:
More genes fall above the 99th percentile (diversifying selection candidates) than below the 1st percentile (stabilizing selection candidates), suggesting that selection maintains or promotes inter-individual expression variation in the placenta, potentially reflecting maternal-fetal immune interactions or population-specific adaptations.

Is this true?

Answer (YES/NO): NO